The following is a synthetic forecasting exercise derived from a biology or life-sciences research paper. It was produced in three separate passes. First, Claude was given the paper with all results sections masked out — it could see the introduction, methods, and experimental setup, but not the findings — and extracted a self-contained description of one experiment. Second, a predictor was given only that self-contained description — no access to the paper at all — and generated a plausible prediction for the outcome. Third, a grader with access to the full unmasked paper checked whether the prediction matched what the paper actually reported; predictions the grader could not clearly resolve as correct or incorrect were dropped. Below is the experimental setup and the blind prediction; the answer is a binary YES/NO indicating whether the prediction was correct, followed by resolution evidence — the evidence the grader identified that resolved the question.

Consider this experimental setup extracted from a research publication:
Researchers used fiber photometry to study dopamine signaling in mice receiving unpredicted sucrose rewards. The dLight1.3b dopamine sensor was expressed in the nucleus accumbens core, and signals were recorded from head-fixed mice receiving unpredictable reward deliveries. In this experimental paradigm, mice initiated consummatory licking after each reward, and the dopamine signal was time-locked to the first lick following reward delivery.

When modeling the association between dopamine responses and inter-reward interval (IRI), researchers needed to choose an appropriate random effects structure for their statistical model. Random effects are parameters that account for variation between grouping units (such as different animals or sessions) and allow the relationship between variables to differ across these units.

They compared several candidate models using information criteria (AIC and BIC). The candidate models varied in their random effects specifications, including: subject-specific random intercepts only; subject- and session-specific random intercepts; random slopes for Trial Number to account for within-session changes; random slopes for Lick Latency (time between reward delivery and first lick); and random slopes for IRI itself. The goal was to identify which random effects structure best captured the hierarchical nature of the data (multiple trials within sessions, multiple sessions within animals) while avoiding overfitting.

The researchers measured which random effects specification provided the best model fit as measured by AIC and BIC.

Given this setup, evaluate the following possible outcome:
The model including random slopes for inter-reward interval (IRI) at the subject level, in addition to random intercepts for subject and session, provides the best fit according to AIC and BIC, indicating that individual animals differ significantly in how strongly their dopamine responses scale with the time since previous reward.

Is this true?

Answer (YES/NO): NO